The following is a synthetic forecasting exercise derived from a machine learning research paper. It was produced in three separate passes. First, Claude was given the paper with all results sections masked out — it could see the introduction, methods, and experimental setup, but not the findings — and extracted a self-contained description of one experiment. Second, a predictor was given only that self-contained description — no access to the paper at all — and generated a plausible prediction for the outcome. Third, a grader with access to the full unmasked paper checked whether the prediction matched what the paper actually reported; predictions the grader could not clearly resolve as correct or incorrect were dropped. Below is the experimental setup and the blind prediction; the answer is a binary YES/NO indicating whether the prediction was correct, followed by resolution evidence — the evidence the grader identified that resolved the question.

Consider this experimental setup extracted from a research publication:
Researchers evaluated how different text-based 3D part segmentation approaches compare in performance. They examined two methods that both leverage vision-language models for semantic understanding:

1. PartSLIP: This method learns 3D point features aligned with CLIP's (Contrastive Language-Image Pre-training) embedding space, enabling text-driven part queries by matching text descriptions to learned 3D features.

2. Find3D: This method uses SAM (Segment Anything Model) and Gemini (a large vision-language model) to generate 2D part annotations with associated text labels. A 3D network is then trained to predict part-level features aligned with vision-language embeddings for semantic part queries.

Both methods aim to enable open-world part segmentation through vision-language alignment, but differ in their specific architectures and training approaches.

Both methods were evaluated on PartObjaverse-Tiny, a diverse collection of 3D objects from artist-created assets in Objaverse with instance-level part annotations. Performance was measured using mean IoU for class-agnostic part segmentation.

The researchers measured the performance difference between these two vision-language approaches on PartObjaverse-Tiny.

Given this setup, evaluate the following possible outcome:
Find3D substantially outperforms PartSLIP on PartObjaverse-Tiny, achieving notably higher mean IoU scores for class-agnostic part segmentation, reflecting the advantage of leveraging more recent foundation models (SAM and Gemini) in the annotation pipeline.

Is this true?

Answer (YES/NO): NO